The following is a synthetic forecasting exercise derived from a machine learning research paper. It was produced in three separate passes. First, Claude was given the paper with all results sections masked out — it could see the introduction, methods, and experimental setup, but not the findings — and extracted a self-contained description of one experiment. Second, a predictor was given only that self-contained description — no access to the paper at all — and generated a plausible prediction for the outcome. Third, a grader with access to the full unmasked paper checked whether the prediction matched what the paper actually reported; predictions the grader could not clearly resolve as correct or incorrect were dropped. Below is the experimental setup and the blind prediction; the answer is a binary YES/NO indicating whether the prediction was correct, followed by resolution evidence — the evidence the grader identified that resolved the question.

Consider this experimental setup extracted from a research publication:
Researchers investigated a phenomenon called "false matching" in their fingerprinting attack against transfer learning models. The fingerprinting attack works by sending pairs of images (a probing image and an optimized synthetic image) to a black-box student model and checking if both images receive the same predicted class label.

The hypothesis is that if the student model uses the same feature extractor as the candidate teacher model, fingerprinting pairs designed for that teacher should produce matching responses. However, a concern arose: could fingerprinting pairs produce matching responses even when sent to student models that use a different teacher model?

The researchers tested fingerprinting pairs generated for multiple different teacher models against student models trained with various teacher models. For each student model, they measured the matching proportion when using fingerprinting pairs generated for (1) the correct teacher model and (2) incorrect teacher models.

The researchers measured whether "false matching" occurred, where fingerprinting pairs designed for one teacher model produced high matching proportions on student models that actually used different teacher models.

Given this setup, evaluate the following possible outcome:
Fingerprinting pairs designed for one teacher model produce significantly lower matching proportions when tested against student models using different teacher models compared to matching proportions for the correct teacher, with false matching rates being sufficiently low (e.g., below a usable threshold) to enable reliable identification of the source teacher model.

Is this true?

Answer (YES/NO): NO